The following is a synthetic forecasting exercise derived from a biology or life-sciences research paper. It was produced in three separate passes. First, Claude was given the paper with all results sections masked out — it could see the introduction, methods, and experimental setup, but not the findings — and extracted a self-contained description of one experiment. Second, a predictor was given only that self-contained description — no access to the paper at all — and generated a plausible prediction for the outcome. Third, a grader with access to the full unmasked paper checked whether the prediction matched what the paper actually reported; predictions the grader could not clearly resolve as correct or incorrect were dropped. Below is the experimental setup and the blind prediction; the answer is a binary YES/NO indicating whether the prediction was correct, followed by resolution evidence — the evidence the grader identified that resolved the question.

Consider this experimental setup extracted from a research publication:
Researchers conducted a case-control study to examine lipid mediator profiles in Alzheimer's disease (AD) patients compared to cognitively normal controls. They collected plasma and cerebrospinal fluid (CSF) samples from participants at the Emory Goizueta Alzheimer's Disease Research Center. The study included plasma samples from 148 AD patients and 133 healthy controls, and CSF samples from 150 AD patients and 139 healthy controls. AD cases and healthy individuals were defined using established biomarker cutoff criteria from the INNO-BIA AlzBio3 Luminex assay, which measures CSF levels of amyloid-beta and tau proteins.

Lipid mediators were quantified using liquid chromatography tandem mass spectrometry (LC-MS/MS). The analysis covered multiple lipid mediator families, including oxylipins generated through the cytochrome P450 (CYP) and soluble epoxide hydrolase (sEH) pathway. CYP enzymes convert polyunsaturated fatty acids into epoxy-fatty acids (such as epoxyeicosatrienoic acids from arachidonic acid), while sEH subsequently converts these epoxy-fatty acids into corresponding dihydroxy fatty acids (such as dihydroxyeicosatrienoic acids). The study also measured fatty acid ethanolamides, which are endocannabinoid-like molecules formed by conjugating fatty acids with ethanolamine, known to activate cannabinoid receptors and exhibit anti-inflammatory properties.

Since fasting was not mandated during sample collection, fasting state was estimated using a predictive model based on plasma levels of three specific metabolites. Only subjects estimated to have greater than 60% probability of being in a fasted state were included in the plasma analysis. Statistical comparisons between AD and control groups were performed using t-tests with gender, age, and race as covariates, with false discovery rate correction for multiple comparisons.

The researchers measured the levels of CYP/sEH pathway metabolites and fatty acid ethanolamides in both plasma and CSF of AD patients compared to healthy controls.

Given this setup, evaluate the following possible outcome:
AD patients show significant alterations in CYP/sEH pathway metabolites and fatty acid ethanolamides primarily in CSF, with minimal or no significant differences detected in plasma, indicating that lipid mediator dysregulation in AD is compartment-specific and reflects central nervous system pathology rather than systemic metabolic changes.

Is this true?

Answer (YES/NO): NO